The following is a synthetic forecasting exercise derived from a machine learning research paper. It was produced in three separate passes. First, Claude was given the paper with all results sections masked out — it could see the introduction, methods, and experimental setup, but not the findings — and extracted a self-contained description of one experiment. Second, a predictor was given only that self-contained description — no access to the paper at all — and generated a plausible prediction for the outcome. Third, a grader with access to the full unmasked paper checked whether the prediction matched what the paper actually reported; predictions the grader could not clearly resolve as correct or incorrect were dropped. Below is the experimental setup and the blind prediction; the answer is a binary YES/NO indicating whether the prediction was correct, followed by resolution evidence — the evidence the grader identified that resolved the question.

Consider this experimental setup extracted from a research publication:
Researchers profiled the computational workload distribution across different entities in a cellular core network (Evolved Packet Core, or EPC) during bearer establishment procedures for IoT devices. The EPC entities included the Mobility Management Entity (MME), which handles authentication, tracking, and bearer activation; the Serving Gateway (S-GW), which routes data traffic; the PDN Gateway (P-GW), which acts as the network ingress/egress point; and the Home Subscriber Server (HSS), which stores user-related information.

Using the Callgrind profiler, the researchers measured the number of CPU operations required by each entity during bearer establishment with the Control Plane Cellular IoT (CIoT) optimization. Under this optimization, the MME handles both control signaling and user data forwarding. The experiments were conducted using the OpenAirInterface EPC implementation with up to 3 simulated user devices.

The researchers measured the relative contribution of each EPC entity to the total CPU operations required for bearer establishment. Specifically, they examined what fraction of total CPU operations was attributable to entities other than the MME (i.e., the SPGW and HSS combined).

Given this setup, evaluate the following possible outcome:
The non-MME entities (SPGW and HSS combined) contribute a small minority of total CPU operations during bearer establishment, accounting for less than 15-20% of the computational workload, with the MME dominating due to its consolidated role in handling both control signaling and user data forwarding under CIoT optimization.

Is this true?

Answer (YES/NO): YES